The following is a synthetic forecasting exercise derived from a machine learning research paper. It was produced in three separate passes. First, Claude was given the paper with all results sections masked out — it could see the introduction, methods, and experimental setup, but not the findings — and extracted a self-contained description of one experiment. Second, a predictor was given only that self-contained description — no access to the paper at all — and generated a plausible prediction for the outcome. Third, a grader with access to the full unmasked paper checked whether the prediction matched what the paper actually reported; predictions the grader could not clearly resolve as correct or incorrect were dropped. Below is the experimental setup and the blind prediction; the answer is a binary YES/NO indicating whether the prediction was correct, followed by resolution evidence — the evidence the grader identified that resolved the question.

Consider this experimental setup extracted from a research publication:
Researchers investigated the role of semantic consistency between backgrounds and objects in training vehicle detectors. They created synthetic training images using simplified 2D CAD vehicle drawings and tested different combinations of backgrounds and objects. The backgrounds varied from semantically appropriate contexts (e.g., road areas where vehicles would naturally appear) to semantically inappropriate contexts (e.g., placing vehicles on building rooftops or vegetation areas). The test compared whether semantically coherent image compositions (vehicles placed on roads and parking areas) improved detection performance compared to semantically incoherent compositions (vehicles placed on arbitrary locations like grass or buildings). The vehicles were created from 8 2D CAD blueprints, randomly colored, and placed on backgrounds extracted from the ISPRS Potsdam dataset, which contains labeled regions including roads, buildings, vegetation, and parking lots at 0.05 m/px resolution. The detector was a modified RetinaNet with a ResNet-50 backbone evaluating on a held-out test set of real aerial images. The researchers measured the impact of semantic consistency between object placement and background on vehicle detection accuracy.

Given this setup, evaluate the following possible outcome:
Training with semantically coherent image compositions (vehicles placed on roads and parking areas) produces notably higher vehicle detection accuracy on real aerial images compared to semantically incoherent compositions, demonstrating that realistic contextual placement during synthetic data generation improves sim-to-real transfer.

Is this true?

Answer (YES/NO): NO